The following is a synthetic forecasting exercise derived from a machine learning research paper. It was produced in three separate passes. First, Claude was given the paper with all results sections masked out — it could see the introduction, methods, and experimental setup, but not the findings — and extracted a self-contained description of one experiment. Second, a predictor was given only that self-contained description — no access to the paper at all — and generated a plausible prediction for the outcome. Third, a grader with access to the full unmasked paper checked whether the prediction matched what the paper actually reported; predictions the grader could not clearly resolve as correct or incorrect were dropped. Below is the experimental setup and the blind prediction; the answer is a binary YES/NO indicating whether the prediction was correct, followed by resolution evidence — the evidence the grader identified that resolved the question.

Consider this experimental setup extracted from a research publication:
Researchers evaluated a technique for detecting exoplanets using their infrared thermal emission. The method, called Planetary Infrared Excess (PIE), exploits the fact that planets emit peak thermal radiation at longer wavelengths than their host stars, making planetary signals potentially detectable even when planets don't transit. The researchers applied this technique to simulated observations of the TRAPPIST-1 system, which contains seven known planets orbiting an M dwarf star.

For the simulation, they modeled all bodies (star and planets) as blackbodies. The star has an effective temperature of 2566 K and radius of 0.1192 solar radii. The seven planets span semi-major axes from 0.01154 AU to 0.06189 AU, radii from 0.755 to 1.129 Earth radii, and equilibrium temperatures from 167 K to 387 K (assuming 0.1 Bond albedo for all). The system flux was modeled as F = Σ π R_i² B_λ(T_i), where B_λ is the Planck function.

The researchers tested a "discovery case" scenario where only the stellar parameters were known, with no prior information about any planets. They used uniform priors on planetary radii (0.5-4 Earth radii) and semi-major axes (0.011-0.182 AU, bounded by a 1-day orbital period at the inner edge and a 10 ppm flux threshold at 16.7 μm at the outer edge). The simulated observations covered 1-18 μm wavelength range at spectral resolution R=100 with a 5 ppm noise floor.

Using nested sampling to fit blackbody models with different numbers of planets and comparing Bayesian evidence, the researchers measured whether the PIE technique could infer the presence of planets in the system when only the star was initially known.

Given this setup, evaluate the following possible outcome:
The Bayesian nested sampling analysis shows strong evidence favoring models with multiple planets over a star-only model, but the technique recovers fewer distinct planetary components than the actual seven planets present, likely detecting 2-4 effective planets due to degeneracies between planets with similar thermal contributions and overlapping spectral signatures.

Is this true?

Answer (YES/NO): YES